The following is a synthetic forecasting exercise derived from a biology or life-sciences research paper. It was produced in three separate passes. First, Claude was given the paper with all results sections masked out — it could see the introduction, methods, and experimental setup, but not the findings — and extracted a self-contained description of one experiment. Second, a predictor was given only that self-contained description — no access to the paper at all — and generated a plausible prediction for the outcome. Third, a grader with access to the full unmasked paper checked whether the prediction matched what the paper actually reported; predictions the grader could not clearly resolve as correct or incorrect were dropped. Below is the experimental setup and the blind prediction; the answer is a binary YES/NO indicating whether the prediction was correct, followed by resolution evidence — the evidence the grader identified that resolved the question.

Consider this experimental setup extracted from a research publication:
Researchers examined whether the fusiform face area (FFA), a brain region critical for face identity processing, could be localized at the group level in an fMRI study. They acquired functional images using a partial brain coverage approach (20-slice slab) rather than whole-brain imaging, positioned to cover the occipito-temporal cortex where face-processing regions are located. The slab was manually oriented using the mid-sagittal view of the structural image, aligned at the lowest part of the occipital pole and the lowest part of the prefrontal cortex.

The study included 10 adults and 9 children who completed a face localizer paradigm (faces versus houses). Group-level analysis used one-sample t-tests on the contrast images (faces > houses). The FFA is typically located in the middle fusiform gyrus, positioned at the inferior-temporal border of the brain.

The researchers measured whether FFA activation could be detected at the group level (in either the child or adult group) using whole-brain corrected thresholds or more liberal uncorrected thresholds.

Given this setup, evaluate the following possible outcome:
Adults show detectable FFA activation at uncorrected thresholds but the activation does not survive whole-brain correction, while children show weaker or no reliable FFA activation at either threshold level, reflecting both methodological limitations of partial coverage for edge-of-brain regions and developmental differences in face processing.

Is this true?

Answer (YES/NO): NO